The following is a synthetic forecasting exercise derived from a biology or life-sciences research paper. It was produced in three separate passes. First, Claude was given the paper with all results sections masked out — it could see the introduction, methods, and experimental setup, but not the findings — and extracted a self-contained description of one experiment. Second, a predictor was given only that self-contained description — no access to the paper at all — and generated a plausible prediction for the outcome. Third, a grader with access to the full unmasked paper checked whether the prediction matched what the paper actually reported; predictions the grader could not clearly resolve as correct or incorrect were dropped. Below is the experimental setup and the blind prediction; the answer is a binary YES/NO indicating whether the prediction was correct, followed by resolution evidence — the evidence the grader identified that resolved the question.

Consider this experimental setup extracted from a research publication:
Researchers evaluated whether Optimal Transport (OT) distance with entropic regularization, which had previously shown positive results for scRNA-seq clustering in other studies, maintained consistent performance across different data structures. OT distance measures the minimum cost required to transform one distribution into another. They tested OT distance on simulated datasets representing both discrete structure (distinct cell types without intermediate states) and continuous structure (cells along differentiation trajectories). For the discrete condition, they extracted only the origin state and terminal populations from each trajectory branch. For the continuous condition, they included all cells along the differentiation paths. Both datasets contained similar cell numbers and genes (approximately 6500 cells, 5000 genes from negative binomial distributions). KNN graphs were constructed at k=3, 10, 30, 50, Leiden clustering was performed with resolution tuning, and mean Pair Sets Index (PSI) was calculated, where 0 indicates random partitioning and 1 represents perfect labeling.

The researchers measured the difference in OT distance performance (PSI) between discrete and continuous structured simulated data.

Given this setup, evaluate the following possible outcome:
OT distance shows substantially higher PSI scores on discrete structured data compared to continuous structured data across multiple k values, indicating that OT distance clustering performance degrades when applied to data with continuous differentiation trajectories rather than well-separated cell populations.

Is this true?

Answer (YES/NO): YES